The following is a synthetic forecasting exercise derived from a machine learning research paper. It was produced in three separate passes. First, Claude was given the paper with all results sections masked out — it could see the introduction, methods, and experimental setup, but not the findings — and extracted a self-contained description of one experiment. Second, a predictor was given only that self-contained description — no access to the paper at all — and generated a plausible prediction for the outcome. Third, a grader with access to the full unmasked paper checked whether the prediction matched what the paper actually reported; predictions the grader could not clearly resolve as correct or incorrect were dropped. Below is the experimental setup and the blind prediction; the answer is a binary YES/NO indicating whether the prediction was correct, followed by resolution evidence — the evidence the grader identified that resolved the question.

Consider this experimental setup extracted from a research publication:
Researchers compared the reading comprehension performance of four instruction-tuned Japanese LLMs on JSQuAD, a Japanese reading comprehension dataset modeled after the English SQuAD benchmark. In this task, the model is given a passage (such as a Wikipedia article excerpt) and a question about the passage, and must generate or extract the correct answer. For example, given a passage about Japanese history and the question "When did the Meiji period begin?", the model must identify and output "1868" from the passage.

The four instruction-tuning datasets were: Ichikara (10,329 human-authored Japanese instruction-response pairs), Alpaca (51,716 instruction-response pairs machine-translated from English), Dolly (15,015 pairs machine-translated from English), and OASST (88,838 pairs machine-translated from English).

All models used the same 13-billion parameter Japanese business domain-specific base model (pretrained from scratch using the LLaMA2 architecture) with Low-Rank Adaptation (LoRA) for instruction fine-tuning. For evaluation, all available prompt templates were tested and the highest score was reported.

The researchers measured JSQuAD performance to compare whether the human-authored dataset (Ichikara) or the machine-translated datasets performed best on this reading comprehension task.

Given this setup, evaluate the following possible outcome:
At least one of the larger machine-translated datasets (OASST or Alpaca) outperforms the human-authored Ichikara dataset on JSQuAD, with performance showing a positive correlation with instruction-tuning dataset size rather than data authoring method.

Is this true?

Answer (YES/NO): NO